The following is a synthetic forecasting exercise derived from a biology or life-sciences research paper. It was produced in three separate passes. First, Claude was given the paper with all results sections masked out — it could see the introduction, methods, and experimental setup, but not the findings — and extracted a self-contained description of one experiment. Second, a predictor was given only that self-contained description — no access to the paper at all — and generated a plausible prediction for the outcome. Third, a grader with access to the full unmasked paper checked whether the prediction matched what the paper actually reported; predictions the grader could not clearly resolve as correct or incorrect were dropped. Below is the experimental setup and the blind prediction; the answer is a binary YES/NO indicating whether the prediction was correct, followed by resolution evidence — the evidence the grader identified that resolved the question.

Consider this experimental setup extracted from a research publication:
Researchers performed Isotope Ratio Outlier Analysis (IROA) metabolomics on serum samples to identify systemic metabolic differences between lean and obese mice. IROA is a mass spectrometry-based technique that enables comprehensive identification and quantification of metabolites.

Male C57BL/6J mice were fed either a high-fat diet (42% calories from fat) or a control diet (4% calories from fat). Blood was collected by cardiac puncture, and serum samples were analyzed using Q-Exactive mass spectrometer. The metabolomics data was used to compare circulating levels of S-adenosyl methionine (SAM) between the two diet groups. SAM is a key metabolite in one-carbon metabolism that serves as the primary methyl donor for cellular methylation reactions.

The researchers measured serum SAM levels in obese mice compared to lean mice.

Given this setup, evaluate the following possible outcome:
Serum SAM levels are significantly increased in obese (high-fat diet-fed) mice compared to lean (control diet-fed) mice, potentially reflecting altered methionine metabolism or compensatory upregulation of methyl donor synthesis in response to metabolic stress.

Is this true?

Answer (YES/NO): NO